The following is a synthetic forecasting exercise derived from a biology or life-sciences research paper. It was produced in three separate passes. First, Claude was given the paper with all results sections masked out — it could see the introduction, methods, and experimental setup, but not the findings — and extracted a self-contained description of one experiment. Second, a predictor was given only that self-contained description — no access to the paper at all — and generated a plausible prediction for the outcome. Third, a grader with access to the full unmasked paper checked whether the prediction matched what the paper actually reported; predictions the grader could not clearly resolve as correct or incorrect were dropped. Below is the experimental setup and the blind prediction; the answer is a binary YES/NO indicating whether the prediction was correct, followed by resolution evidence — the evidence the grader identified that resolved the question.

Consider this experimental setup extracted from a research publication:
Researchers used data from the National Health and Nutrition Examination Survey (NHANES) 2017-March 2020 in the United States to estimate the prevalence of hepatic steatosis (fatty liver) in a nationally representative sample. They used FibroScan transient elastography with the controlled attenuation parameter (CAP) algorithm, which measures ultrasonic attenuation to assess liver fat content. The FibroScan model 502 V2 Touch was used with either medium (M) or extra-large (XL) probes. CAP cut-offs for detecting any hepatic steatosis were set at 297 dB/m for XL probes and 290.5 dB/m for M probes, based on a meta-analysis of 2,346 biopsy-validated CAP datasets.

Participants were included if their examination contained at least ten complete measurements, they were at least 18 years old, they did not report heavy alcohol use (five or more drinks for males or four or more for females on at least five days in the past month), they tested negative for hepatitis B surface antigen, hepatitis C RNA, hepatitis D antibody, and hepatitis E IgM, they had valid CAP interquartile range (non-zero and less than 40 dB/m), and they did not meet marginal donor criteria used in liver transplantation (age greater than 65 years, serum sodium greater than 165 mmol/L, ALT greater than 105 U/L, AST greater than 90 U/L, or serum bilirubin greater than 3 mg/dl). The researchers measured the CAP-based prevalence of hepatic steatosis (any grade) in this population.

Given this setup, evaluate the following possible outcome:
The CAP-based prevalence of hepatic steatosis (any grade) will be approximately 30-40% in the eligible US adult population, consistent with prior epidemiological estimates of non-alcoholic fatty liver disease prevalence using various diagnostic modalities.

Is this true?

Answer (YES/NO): YES